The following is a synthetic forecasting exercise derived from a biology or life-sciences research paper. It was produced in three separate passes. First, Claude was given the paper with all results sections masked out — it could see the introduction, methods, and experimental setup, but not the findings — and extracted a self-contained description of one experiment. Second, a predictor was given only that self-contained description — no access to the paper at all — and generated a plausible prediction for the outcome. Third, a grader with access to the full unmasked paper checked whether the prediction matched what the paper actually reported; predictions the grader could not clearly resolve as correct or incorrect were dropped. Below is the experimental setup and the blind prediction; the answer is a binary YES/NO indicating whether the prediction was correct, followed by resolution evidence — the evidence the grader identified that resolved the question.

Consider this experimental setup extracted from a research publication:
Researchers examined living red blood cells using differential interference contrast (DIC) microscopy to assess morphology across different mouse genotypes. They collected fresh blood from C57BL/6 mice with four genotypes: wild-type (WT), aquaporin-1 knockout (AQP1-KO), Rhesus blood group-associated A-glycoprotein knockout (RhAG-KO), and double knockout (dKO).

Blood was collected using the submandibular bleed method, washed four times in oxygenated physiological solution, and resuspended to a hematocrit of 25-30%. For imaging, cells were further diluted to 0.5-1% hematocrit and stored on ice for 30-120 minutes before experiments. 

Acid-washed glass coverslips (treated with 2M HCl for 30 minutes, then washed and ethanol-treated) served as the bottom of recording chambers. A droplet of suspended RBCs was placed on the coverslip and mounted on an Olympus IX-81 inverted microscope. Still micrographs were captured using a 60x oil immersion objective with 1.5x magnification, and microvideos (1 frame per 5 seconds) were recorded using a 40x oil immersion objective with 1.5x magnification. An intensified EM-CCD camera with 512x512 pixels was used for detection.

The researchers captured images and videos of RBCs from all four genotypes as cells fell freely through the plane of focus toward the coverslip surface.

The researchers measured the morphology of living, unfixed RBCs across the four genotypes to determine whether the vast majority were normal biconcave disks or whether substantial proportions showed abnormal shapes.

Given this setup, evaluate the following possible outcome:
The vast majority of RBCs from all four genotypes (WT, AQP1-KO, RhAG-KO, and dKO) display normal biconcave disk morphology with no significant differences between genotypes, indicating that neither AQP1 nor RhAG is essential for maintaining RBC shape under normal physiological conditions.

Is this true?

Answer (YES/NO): YES